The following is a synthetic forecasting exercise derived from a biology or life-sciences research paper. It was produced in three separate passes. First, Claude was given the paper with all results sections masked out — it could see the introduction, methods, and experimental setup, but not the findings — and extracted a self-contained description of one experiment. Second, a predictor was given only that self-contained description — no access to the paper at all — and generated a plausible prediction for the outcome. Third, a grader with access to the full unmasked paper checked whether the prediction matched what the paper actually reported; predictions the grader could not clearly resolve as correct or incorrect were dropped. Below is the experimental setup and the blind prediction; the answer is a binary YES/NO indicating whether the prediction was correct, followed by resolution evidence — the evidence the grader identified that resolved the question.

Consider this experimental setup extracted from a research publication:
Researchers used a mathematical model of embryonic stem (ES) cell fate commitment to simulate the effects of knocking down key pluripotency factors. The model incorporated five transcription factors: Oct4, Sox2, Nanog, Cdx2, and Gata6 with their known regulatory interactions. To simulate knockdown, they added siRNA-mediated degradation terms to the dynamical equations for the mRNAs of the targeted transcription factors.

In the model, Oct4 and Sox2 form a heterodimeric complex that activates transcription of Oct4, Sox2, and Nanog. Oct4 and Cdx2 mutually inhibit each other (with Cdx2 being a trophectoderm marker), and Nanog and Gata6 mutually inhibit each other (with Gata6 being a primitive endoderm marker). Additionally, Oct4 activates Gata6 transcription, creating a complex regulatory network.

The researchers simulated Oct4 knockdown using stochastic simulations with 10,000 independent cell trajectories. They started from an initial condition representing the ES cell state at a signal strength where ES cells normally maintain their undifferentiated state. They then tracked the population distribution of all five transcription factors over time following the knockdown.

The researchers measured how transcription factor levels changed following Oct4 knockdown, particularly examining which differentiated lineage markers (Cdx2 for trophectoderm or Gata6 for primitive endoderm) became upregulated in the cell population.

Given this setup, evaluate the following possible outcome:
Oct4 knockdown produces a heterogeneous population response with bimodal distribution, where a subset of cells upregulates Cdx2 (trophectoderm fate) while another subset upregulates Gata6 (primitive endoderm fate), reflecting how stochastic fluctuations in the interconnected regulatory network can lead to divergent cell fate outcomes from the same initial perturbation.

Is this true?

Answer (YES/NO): NO